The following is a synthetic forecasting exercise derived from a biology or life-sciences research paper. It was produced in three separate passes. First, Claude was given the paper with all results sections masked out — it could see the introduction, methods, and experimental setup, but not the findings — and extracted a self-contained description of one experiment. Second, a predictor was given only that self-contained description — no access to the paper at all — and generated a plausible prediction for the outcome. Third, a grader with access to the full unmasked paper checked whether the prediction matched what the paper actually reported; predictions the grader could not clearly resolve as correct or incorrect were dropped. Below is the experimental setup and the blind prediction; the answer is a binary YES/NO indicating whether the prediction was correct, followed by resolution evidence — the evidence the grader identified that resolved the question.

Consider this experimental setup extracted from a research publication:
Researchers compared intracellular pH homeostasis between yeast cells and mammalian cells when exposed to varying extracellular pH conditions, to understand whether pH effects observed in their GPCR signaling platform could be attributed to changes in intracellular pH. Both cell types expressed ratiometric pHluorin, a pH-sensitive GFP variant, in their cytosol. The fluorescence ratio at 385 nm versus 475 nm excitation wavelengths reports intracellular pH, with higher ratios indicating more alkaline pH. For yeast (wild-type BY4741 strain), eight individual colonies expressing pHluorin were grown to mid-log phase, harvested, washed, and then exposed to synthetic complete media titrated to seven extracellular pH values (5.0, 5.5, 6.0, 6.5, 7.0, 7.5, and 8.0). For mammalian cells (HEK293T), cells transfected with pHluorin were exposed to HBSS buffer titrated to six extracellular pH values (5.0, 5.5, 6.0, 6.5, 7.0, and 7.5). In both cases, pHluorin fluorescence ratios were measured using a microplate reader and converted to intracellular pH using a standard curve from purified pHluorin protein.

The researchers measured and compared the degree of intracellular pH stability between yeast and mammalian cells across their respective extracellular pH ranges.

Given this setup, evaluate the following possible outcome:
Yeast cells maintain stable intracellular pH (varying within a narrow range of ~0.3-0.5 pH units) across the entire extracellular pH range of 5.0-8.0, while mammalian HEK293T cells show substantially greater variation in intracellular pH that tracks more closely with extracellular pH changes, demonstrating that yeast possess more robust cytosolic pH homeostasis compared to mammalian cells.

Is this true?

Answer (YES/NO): YES